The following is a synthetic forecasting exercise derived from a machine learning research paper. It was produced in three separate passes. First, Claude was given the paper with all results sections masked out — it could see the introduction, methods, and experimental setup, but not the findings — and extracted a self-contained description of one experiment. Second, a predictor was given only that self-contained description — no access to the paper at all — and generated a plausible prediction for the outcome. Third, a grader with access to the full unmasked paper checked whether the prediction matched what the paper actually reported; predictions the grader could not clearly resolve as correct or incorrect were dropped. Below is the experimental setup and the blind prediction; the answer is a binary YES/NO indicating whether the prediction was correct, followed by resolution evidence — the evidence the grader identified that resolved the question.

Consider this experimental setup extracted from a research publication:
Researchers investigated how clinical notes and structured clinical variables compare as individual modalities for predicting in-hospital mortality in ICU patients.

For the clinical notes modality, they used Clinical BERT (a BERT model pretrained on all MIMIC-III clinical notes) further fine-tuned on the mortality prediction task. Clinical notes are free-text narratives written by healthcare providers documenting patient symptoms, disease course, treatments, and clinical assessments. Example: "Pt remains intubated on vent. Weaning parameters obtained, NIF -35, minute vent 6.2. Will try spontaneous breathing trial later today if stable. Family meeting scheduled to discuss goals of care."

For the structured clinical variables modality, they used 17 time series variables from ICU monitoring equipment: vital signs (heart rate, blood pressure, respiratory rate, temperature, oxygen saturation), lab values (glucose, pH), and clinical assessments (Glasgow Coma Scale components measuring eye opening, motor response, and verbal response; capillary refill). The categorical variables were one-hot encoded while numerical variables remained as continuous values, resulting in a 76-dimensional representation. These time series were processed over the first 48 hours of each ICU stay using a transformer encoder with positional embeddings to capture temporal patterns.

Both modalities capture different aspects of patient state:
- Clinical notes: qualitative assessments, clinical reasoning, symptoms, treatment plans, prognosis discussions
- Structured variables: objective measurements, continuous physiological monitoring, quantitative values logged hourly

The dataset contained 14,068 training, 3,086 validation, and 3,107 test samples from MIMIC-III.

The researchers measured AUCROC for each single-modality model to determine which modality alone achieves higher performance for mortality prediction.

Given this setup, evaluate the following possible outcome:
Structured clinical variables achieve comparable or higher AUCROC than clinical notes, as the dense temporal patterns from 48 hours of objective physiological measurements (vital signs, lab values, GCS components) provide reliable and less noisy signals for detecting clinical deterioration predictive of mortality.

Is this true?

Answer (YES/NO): NO